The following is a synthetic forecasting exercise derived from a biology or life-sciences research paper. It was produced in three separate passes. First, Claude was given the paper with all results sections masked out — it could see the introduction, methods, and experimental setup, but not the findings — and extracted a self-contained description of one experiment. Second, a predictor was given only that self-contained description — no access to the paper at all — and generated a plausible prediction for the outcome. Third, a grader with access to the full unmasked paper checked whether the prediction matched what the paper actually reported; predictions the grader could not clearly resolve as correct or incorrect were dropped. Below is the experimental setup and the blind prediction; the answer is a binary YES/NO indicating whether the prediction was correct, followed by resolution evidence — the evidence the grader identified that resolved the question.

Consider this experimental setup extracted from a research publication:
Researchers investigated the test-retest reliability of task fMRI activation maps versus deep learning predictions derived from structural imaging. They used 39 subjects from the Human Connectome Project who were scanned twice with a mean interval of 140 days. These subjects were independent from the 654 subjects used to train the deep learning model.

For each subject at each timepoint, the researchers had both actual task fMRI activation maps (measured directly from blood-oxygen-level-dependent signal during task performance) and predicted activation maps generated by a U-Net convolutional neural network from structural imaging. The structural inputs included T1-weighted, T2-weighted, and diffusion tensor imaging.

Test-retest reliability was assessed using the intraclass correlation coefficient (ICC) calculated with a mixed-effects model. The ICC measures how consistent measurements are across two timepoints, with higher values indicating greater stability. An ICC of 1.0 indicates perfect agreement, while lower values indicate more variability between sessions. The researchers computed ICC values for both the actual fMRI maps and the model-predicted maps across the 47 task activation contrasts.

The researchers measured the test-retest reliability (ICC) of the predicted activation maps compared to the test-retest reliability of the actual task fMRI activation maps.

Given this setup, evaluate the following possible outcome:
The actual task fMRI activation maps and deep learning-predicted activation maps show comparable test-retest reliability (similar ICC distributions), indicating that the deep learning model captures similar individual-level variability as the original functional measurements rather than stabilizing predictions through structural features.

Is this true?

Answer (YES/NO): NO